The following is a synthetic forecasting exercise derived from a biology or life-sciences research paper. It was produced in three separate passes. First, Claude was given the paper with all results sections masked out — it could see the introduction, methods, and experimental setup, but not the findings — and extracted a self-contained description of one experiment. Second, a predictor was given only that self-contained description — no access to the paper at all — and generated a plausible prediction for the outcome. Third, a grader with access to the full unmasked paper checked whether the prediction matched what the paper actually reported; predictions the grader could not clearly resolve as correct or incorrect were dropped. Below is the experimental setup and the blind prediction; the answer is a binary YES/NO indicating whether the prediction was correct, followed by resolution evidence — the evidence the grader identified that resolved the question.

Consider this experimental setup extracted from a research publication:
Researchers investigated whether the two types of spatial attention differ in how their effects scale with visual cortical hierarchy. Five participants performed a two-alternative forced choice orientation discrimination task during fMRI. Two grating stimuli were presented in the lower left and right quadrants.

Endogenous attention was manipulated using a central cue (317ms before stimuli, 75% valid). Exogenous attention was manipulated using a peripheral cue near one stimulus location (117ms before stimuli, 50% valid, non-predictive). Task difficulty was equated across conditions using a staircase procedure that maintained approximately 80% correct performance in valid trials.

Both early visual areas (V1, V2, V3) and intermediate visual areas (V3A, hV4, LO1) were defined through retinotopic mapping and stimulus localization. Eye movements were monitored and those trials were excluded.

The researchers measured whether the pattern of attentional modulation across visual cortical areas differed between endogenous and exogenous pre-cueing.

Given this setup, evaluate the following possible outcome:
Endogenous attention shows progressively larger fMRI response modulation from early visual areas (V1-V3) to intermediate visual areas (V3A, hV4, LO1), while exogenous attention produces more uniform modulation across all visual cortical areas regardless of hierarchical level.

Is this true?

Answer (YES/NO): YES